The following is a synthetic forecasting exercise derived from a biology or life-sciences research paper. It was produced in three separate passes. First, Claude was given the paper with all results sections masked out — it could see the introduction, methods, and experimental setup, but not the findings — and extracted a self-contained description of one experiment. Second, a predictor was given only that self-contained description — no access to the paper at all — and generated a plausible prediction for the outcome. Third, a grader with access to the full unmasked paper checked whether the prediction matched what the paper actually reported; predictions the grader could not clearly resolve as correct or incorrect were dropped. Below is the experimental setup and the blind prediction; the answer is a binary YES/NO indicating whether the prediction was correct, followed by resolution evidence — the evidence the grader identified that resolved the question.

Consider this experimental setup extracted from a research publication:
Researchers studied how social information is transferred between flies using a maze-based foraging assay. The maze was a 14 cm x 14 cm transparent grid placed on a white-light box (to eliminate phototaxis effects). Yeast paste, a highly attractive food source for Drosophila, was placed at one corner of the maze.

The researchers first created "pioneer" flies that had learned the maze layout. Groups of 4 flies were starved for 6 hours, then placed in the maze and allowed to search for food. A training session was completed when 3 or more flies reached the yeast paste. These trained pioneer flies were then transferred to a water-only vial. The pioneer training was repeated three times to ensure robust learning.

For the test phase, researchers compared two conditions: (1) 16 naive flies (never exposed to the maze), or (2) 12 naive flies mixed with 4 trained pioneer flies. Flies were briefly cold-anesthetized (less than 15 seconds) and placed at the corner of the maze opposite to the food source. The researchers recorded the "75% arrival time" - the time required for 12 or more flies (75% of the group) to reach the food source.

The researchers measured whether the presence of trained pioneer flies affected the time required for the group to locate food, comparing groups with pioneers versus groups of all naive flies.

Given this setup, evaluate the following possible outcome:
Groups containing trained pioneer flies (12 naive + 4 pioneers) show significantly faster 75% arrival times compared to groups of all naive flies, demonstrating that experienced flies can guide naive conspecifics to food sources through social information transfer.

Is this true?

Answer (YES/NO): YES